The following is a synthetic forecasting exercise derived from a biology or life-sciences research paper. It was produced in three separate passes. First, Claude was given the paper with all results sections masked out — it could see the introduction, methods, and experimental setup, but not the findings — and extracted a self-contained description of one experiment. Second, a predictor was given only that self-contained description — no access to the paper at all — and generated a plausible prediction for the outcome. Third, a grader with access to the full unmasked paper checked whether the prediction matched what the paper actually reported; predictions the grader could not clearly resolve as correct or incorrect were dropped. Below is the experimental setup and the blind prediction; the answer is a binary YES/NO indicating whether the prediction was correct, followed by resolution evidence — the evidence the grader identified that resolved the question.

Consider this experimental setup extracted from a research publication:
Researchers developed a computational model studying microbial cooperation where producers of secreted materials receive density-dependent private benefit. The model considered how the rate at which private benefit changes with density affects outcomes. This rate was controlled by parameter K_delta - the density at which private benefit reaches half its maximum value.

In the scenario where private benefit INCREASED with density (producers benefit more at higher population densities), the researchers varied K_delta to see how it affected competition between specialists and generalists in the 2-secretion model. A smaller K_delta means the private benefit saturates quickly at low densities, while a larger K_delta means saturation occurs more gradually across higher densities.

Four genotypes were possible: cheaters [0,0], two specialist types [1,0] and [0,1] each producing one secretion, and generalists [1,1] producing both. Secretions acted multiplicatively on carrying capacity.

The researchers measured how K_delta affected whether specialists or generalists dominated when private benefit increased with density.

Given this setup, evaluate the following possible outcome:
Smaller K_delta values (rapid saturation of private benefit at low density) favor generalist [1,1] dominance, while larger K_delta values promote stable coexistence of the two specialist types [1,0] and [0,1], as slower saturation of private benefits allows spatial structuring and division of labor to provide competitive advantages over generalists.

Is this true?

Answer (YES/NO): NO